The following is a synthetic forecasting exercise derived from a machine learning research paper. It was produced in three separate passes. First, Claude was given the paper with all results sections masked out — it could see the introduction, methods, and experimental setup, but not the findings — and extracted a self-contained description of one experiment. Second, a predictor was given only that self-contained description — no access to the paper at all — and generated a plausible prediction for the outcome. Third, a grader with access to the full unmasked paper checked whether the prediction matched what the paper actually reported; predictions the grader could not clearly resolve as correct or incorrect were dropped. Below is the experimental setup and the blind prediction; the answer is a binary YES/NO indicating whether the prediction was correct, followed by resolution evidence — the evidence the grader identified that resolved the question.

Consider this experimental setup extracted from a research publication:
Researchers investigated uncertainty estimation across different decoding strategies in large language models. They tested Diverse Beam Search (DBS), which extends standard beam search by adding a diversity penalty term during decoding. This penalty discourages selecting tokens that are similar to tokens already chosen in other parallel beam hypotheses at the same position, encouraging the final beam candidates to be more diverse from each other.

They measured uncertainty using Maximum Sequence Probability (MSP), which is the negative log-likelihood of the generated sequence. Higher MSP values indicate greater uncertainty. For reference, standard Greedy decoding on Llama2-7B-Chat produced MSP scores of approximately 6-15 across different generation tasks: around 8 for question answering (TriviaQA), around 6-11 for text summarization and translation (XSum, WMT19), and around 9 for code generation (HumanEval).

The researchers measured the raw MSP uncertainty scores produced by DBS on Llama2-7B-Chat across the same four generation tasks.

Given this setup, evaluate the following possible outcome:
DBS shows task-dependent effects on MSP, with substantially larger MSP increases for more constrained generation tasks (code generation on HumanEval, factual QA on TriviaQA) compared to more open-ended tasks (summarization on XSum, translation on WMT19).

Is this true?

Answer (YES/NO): NO